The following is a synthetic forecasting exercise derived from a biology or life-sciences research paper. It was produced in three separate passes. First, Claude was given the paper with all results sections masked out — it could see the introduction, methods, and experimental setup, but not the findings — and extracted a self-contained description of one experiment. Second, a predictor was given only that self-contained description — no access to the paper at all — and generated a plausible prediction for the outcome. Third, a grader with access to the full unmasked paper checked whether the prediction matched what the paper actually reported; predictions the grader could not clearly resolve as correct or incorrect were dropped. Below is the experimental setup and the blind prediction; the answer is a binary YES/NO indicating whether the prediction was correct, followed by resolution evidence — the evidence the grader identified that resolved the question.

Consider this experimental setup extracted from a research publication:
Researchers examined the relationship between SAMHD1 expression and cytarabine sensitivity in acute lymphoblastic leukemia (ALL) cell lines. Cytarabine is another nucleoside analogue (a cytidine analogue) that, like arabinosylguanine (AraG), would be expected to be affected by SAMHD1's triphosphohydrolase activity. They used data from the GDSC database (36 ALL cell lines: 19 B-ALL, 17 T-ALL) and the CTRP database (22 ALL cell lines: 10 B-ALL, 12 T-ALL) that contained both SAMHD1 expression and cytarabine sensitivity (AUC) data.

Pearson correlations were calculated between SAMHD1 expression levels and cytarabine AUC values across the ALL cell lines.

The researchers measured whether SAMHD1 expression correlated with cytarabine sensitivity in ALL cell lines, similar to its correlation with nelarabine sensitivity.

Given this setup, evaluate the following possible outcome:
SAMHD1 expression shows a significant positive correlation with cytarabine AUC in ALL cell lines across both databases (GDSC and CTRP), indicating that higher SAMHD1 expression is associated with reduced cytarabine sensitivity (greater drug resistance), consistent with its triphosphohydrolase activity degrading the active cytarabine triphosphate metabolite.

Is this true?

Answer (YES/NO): NO